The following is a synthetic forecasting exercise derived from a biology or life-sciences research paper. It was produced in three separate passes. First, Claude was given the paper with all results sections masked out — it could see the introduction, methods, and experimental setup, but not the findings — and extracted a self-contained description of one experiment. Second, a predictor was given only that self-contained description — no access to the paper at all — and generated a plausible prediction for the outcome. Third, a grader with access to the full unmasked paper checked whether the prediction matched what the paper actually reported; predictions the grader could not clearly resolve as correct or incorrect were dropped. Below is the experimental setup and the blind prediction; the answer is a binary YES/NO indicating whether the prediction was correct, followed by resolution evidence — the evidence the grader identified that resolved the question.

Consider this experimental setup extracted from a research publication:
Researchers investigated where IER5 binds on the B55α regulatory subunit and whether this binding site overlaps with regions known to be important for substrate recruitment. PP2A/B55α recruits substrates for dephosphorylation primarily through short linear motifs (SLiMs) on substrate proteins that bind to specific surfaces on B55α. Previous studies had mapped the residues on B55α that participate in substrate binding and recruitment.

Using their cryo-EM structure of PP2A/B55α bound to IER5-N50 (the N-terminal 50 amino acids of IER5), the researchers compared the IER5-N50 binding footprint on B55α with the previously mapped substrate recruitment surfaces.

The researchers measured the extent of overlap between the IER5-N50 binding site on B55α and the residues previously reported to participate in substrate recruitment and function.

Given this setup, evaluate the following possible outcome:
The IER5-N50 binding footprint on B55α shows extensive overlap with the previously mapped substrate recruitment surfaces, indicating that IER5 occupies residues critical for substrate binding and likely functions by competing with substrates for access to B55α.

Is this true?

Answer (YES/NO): YES